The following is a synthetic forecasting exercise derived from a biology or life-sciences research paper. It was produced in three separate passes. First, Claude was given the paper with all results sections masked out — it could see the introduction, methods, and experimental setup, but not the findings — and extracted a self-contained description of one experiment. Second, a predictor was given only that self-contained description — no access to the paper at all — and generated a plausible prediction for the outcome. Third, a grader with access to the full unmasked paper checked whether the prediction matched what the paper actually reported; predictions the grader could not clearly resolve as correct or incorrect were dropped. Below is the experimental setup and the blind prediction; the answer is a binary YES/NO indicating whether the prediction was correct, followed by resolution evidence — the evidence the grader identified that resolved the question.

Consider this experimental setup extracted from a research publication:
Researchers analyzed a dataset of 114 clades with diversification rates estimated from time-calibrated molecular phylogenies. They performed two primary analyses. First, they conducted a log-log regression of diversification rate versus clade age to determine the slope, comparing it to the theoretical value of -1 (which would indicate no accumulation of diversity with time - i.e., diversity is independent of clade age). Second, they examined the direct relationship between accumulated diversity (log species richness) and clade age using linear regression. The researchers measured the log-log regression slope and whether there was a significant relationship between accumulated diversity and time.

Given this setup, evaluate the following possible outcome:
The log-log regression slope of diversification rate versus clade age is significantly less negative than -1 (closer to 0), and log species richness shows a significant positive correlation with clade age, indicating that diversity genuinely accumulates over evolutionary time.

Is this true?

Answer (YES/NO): YES